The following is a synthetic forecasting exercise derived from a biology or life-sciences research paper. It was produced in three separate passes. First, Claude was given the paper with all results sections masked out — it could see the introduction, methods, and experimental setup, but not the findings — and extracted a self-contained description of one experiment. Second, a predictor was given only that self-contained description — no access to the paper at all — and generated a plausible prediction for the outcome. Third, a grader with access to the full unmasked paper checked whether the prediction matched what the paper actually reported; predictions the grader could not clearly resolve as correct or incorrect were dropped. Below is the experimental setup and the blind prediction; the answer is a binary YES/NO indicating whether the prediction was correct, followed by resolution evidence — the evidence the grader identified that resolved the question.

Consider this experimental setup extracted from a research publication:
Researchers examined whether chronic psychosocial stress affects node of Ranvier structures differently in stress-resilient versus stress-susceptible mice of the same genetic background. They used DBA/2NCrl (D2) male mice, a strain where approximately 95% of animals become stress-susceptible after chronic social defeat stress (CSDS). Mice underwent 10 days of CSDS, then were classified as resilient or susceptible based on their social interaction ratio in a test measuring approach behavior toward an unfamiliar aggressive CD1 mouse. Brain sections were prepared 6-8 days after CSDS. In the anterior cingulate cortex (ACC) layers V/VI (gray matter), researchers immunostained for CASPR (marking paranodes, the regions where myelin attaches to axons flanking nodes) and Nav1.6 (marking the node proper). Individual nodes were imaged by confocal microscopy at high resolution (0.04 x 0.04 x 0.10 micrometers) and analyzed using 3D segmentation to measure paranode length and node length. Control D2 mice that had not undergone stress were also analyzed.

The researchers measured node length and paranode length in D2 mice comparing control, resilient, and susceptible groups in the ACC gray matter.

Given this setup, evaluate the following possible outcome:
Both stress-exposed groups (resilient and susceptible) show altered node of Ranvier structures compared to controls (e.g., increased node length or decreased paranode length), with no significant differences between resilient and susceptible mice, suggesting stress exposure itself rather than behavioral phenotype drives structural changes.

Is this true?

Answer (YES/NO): NO